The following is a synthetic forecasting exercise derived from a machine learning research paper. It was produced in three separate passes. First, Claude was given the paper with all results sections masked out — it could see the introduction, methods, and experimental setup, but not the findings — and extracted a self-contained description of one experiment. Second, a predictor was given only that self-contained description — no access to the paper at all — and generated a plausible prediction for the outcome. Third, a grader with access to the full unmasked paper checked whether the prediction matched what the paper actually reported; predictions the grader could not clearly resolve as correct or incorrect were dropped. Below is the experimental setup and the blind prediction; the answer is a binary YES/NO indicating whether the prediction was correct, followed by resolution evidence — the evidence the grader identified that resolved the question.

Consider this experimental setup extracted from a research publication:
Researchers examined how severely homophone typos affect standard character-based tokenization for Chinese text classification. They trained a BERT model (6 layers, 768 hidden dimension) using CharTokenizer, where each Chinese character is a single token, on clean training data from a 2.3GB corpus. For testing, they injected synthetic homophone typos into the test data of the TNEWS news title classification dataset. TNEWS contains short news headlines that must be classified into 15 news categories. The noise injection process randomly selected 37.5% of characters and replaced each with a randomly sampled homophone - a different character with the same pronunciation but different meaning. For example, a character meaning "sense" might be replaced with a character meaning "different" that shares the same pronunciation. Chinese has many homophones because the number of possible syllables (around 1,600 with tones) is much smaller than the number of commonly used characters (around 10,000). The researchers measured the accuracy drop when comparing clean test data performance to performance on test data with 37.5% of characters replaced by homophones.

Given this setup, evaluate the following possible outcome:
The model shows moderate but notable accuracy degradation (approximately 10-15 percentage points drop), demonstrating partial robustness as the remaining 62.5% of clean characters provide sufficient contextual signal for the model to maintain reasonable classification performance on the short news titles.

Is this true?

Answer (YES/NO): NO